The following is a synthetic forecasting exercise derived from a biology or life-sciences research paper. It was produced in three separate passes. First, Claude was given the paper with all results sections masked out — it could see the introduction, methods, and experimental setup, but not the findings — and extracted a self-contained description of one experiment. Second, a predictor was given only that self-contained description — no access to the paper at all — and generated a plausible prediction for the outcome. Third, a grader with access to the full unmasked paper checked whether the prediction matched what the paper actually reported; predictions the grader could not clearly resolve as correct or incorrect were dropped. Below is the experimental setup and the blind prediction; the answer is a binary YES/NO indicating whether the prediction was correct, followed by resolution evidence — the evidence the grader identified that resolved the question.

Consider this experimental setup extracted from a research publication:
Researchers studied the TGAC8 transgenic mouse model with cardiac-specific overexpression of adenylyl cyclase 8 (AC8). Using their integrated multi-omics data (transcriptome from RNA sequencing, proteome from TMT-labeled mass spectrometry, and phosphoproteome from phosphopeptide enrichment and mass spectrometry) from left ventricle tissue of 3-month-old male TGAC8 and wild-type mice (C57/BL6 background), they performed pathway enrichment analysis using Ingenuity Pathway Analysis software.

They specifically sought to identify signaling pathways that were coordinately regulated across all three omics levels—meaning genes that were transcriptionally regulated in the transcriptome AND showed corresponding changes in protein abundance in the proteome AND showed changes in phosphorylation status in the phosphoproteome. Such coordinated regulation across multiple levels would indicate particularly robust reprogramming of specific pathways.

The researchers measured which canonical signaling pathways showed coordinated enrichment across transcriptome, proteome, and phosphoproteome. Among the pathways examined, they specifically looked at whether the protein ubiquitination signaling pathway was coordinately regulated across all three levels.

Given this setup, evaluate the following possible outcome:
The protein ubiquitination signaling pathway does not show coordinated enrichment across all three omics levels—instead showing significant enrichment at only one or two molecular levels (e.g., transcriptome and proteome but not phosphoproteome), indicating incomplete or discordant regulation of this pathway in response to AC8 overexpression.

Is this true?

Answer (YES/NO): NO